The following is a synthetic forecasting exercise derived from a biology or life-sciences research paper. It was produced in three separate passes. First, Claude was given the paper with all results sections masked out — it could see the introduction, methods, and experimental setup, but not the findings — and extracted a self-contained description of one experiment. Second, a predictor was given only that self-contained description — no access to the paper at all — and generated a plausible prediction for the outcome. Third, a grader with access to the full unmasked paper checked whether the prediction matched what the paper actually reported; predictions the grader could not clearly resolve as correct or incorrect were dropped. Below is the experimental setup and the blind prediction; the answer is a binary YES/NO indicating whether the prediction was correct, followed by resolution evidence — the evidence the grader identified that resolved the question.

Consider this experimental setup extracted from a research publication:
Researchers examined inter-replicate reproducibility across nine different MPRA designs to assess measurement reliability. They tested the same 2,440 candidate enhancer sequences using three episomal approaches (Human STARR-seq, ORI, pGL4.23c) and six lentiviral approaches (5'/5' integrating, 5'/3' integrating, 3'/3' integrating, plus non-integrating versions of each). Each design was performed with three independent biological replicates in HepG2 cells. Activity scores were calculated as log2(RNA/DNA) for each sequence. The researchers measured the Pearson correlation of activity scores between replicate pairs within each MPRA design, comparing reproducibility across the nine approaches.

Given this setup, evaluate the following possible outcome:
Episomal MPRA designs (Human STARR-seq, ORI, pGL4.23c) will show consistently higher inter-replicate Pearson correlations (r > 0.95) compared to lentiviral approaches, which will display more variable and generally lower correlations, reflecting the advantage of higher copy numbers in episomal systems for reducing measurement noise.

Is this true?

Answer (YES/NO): NO